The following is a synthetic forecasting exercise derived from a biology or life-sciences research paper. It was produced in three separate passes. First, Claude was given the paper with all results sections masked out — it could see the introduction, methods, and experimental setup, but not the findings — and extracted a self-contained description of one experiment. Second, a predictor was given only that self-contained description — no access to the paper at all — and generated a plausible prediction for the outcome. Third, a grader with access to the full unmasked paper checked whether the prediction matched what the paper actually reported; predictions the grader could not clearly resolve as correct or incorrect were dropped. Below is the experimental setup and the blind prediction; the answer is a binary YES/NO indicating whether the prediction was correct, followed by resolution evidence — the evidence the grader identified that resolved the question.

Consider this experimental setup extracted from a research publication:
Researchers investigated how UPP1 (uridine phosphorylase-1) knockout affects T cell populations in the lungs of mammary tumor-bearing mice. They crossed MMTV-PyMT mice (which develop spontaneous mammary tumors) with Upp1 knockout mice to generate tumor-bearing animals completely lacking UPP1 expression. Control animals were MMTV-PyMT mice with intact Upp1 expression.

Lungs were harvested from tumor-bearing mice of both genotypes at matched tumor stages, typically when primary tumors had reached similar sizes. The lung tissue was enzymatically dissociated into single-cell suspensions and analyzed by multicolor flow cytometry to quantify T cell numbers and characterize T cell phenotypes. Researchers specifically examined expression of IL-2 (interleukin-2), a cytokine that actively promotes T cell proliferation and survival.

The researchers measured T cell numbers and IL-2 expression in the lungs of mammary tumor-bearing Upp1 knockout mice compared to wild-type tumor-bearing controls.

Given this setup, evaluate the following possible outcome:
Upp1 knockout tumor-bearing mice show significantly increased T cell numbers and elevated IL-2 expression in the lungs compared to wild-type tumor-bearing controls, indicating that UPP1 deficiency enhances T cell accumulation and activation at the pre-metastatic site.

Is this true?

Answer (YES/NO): YES